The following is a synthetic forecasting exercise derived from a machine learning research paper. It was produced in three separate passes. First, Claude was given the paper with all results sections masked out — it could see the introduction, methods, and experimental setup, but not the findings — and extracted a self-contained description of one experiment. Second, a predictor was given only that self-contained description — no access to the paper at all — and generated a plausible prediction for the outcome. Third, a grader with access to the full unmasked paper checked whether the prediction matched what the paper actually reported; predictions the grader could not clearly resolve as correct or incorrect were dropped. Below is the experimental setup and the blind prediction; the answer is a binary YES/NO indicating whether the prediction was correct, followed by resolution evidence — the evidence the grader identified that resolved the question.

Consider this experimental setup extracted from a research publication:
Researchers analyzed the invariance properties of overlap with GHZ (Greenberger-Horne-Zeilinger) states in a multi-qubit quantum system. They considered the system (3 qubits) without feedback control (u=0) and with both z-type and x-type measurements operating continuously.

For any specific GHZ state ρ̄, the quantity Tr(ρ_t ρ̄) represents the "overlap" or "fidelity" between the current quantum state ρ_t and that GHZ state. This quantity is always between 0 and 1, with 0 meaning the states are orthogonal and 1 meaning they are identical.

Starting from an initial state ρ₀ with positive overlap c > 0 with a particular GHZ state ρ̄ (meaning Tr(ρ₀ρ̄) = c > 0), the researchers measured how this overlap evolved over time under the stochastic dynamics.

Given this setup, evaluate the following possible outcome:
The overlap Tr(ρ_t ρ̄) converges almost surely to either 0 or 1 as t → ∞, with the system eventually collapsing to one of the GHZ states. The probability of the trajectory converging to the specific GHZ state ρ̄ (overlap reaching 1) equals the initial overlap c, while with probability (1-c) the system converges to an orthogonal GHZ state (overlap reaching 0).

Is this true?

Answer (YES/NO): YES